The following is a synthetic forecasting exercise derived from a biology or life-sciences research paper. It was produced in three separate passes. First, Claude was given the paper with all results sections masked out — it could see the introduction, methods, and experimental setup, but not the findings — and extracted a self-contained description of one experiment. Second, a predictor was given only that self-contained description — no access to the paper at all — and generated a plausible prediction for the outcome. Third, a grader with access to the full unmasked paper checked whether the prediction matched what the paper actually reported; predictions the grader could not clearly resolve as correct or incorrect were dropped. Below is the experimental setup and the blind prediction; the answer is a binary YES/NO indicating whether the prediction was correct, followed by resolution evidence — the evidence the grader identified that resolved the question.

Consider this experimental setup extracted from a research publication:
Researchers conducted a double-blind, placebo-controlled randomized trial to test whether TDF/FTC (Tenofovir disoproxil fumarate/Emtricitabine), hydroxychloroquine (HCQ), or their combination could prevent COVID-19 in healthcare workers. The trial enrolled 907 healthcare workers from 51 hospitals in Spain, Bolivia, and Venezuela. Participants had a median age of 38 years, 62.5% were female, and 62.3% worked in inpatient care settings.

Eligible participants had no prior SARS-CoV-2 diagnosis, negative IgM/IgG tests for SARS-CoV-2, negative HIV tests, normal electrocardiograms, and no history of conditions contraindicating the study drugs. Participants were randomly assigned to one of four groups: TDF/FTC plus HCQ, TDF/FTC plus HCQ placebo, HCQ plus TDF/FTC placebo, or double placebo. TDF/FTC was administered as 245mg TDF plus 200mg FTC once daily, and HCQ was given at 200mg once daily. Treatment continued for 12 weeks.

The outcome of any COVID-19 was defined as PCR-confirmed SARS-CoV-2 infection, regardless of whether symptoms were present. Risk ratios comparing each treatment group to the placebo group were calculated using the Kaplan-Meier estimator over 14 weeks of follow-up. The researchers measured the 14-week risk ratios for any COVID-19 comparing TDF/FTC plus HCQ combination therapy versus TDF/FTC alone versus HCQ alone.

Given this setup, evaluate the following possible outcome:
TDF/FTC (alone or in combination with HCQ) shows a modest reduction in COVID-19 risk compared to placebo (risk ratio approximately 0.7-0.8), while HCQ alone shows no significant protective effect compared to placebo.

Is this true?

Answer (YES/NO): NO